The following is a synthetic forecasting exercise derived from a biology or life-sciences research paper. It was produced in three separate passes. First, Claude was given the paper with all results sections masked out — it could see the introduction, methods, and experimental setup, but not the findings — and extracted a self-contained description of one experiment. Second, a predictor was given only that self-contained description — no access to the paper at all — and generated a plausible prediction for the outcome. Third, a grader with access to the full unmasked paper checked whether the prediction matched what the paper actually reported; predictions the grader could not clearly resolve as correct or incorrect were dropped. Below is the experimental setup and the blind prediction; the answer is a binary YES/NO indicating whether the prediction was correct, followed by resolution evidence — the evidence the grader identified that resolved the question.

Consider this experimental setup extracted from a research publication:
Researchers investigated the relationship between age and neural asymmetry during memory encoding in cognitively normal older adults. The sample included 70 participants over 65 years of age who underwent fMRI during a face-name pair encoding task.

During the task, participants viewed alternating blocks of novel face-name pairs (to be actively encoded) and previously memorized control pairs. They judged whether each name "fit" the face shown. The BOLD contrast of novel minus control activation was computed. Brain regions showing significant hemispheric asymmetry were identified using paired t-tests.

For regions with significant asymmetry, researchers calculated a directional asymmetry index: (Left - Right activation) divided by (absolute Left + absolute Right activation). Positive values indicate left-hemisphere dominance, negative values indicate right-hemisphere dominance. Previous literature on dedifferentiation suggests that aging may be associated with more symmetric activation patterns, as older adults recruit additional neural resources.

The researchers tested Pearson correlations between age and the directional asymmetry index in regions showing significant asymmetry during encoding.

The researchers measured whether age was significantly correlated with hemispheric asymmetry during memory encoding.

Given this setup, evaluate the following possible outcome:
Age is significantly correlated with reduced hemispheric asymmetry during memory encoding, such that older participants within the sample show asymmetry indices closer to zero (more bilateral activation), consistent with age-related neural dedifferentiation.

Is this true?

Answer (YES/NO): NO